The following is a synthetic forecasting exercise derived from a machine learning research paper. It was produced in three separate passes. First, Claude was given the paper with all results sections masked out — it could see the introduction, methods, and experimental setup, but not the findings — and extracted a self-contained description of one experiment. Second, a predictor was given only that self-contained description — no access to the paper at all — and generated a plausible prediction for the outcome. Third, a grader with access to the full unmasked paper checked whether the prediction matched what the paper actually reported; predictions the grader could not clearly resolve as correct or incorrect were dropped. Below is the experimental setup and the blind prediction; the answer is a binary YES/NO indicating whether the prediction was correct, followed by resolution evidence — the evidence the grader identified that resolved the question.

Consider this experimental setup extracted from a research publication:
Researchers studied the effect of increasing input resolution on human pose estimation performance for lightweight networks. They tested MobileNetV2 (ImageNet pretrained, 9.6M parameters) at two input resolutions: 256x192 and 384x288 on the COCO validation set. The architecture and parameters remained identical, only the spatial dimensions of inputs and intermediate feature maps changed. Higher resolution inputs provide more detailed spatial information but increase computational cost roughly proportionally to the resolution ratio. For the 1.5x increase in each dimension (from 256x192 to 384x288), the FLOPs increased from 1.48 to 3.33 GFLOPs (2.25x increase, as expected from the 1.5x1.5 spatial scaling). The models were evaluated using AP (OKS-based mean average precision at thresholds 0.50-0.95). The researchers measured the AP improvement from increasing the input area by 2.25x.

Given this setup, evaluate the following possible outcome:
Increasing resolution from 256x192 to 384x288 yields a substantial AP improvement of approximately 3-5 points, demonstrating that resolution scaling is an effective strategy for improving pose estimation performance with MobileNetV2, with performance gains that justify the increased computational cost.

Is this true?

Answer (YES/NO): NO